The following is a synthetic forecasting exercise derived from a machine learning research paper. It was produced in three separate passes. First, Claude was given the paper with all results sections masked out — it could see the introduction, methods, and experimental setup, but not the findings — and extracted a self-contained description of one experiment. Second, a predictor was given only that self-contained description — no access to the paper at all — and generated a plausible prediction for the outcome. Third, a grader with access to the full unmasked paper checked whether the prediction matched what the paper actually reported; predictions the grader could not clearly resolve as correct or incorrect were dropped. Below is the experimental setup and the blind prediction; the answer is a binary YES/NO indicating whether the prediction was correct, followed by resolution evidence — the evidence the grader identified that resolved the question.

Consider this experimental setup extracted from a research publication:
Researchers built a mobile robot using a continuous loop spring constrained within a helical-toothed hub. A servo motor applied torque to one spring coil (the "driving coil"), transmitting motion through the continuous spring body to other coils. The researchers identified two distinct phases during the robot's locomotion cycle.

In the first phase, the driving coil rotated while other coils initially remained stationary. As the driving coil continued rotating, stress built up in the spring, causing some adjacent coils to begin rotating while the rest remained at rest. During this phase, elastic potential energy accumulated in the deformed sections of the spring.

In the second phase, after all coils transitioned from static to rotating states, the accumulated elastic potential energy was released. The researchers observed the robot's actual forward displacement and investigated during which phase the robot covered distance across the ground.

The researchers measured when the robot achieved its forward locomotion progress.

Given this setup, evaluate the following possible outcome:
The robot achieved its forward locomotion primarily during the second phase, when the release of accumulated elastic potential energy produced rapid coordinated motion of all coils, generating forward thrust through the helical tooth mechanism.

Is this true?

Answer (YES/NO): YES